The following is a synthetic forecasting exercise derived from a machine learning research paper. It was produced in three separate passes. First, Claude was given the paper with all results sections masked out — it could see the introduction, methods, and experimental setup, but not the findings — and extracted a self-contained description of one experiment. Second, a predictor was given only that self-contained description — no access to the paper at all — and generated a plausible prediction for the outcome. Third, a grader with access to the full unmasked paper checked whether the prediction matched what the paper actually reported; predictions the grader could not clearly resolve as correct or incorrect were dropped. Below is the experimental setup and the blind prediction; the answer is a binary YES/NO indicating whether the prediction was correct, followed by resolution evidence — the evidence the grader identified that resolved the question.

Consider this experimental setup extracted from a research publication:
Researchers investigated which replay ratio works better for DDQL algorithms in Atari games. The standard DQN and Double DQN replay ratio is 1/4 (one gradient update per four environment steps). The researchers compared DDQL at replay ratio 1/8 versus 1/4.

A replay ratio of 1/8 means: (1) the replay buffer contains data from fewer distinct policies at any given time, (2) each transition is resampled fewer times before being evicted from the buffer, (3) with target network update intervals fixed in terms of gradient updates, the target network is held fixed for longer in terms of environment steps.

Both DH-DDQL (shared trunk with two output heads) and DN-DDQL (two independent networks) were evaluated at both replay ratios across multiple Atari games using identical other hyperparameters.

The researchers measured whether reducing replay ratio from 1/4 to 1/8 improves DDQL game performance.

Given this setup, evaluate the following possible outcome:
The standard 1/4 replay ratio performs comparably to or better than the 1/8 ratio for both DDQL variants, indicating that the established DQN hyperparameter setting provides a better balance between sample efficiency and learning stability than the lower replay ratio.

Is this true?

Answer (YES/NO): NO